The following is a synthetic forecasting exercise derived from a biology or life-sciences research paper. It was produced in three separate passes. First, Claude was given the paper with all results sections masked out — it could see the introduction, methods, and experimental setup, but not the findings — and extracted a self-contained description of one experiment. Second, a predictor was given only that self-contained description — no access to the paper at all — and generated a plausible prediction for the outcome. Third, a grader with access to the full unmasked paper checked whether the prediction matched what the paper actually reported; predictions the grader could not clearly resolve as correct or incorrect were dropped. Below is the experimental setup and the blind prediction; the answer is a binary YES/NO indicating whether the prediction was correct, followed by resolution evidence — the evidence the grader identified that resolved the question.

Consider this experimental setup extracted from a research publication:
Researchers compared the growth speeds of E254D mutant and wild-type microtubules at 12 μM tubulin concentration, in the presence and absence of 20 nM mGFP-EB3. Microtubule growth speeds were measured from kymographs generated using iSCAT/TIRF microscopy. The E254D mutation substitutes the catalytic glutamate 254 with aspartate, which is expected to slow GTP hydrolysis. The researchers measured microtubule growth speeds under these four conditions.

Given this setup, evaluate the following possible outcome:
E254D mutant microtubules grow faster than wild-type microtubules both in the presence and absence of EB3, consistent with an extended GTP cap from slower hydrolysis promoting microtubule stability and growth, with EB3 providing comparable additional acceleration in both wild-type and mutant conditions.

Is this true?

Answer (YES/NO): YES